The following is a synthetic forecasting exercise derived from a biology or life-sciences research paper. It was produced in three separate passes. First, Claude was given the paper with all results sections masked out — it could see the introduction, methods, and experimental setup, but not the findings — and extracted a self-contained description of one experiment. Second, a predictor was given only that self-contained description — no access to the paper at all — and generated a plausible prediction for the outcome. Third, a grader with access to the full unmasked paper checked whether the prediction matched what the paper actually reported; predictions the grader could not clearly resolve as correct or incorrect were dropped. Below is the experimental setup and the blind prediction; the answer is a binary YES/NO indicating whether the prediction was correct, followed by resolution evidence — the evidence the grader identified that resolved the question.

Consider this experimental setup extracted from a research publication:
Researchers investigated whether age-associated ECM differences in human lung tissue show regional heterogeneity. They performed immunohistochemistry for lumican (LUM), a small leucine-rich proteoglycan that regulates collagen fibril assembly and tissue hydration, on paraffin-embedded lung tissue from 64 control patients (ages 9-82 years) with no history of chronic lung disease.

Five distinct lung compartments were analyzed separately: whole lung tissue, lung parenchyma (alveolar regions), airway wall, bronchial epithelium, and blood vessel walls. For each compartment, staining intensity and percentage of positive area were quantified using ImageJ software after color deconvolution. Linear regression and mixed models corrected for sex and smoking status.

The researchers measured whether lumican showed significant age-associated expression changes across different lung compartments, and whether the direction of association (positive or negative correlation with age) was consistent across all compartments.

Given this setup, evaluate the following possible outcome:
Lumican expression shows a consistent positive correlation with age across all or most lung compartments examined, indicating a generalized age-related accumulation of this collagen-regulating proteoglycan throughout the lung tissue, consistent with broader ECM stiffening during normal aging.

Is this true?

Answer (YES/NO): NO